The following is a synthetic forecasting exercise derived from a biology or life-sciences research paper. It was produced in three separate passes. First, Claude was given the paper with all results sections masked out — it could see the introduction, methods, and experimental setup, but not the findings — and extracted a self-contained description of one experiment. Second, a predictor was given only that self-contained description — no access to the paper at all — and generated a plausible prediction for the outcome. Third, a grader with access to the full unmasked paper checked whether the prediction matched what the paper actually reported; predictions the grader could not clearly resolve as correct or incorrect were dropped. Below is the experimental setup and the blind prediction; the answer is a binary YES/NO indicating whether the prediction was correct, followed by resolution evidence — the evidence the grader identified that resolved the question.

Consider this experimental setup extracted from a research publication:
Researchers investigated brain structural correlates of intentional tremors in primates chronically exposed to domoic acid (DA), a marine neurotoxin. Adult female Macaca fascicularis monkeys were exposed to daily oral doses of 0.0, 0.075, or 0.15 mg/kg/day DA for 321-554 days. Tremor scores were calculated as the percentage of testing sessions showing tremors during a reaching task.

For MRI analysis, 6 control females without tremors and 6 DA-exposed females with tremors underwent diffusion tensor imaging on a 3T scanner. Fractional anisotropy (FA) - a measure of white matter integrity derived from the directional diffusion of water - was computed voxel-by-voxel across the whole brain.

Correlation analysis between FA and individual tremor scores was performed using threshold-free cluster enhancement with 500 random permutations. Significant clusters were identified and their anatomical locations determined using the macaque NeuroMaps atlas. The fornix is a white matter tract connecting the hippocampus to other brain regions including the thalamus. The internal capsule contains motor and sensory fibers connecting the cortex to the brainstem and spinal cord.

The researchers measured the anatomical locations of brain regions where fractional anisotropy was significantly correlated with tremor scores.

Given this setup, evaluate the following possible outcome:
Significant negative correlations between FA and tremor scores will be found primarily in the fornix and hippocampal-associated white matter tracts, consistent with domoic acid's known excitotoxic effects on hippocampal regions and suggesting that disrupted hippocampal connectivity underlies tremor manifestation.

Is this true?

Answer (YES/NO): NO